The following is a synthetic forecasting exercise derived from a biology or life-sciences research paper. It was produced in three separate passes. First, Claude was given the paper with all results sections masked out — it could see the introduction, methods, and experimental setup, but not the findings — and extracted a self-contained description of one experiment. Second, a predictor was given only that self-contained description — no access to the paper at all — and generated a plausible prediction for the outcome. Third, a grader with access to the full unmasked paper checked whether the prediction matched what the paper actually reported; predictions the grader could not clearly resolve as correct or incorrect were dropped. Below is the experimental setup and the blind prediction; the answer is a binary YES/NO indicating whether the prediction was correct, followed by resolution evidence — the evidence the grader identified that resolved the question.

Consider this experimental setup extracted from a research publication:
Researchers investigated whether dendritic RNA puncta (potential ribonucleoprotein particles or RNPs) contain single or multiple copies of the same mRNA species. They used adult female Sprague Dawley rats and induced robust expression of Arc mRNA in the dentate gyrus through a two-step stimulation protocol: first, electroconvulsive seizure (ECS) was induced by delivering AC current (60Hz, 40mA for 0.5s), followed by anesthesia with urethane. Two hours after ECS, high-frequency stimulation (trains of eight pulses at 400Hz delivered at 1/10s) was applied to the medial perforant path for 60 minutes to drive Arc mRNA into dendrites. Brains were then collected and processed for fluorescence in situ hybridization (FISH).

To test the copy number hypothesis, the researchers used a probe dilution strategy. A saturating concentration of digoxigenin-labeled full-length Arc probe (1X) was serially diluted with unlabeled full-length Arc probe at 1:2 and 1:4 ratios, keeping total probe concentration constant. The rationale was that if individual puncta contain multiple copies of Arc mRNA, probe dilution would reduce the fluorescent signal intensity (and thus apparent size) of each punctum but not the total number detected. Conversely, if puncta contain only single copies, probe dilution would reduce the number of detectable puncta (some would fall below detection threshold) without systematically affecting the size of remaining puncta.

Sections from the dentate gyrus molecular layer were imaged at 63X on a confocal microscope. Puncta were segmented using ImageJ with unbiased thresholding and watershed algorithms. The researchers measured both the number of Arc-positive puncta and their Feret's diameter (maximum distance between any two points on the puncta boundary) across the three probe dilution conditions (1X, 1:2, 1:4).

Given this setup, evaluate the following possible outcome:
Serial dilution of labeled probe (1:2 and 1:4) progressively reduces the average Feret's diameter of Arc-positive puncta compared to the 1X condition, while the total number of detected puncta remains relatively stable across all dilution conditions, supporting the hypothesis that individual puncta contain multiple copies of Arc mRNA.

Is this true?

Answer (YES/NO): NO